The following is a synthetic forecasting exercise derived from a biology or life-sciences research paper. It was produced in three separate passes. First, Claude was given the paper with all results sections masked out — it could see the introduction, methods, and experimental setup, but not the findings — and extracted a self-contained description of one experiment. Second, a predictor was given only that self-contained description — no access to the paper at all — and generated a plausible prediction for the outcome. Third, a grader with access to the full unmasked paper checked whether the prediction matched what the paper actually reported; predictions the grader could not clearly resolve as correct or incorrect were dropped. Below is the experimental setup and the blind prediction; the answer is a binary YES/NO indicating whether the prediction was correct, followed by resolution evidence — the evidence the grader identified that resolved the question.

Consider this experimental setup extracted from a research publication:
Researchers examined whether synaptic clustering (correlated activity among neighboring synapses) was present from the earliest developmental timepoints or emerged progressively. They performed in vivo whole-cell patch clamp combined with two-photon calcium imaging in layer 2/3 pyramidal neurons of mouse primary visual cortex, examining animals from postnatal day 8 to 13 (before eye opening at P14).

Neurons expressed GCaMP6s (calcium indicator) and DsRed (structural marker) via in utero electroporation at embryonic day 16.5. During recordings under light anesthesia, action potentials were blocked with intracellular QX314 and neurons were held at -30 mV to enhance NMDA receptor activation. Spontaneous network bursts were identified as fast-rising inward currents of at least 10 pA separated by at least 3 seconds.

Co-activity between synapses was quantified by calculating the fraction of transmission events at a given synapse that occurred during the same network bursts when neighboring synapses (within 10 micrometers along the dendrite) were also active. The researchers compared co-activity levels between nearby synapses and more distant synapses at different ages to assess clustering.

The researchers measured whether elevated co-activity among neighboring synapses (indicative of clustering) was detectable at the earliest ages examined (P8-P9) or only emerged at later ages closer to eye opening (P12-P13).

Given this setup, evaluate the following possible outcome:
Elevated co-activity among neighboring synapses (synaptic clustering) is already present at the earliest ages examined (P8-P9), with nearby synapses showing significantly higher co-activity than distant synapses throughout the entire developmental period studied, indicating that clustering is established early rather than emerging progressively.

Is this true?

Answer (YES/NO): NO